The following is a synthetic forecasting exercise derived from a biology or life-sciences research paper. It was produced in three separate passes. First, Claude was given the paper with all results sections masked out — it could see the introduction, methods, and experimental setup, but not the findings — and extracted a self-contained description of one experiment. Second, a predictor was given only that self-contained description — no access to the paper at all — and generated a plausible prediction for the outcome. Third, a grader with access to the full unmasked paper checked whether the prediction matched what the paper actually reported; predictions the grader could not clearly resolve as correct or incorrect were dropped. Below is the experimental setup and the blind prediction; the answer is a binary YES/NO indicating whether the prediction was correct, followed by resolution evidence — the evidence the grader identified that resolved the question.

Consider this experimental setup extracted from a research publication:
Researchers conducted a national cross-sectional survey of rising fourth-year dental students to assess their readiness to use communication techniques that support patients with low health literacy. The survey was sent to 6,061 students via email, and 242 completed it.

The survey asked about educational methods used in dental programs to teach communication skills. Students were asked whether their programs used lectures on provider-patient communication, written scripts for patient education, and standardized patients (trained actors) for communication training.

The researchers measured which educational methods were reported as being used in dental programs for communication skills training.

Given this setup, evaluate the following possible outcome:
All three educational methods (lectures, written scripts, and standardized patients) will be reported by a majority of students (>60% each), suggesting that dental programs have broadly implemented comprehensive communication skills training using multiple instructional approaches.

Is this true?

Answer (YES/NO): YES